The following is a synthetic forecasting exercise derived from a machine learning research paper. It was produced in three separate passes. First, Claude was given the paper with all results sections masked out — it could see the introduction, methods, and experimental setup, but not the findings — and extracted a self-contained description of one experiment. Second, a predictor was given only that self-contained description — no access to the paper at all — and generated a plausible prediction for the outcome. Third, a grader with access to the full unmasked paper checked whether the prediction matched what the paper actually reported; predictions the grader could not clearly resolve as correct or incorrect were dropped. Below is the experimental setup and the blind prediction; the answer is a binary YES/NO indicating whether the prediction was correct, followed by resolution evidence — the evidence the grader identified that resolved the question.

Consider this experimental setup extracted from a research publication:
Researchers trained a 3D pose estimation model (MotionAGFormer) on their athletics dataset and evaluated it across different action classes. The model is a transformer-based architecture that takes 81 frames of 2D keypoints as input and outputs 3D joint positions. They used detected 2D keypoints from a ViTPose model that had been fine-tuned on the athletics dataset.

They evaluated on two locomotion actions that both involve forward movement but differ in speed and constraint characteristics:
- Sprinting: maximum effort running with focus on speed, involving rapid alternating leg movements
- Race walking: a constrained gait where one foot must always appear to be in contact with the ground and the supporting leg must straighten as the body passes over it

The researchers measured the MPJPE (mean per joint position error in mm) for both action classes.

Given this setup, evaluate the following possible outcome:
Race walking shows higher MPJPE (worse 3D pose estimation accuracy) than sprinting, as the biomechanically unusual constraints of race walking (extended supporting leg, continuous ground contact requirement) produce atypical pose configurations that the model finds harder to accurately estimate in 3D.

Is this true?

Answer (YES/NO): YES